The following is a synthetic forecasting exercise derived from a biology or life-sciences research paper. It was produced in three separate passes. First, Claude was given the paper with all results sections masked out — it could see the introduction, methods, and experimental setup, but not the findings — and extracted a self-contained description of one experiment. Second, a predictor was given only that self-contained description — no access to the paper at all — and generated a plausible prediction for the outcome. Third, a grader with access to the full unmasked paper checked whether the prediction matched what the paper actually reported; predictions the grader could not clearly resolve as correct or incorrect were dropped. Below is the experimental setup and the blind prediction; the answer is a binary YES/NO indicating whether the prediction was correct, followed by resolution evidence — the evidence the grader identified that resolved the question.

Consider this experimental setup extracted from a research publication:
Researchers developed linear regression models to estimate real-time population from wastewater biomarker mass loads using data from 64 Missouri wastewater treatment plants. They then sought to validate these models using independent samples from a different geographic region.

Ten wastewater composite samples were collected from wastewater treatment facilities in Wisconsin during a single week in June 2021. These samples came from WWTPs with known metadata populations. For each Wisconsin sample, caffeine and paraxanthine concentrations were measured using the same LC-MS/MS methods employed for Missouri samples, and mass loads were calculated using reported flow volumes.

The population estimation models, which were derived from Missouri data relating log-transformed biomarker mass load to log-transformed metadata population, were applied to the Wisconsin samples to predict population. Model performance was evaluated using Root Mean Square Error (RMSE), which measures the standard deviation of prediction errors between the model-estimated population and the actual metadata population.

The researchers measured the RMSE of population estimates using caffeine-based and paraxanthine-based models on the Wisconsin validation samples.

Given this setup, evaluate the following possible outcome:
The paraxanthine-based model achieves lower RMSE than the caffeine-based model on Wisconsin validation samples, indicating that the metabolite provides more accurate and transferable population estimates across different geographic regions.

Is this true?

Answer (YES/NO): YES